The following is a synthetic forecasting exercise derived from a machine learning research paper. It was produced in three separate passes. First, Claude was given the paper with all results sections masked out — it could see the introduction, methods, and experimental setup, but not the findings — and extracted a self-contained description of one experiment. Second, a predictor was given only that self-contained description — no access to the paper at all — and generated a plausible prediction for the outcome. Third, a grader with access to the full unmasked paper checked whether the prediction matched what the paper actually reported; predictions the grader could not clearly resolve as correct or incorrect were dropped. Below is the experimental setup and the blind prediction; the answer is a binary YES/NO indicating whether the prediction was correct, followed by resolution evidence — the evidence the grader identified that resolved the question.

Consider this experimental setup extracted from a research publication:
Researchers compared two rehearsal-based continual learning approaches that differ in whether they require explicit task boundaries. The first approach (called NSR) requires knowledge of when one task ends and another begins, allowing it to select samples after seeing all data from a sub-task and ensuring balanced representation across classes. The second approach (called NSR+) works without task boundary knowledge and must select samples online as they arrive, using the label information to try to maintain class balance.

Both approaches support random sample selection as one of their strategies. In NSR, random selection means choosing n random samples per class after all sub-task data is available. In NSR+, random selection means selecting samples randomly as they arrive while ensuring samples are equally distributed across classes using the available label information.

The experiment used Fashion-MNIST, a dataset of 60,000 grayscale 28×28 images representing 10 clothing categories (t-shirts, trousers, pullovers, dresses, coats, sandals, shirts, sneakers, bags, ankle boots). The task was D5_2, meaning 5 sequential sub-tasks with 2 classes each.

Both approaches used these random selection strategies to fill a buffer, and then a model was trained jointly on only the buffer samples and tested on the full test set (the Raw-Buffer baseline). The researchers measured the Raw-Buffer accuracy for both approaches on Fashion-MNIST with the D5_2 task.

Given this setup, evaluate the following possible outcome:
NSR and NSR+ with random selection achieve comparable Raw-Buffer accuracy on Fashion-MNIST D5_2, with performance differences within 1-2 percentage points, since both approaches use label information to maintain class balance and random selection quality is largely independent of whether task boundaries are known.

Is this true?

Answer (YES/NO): NO